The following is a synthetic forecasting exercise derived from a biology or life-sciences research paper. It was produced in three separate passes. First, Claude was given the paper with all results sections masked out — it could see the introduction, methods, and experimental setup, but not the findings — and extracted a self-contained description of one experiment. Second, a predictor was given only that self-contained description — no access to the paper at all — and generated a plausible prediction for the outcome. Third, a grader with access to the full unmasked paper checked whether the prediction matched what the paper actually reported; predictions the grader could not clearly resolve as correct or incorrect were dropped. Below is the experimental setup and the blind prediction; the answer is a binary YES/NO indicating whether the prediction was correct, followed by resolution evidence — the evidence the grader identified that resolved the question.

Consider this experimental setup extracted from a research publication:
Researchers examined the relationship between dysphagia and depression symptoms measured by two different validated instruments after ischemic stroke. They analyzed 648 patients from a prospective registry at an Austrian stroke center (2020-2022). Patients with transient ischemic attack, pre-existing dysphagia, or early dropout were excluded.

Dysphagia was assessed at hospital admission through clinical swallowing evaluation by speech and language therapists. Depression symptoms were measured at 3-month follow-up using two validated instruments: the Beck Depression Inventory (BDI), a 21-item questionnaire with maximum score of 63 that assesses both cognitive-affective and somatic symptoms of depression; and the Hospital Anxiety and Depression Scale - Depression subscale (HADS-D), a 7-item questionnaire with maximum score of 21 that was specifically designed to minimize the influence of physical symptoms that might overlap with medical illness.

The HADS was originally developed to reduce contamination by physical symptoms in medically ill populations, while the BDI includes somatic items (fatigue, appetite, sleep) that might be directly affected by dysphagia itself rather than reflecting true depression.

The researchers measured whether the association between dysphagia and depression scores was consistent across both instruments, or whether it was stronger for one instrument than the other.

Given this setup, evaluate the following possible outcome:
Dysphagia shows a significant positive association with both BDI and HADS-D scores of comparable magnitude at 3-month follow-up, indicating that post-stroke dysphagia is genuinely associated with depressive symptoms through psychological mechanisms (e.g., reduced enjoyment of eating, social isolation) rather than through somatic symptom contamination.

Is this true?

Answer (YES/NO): YES